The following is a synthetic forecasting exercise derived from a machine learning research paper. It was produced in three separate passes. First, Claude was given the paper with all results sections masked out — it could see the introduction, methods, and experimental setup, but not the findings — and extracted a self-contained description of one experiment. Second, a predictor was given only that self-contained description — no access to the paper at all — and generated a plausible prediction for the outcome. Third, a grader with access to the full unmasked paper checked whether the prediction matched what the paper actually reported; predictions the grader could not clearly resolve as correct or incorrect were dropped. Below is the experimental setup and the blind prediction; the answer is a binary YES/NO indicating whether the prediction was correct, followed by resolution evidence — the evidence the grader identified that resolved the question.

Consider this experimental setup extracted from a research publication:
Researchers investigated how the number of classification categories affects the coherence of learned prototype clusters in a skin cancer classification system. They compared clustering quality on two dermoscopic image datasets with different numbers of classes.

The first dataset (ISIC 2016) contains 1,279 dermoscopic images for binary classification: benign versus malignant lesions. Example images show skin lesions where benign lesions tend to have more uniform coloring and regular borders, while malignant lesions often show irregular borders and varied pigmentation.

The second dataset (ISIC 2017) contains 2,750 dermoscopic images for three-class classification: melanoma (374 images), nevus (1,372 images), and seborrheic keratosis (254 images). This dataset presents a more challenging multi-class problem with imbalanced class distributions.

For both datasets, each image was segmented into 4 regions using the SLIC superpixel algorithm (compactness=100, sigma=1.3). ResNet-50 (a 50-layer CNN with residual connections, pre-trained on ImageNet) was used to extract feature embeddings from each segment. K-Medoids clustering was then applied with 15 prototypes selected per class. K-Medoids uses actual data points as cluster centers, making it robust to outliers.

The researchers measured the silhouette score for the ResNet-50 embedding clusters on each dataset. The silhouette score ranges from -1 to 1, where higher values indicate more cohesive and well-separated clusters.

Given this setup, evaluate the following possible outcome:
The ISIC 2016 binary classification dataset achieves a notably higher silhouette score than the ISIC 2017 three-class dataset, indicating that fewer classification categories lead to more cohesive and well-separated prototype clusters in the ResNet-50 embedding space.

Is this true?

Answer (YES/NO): YES